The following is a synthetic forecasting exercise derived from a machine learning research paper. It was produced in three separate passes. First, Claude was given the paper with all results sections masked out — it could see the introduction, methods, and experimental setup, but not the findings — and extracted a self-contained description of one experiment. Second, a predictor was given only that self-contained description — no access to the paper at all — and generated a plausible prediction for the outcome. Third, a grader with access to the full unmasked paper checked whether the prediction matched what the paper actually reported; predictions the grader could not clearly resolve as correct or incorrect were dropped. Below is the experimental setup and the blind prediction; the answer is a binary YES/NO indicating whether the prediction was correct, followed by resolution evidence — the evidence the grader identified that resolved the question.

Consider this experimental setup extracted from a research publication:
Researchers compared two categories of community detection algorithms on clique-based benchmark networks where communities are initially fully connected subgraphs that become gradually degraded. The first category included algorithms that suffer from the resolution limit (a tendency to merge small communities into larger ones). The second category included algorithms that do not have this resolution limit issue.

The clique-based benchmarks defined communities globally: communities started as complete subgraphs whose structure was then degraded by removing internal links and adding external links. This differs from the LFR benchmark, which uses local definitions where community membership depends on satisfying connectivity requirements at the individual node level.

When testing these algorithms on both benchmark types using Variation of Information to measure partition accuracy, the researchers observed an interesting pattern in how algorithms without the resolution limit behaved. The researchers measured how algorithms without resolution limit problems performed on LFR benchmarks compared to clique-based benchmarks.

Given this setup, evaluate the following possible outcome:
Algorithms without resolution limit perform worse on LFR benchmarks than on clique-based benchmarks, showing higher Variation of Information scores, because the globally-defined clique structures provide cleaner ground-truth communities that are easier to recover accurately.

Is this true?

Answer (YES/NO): YES